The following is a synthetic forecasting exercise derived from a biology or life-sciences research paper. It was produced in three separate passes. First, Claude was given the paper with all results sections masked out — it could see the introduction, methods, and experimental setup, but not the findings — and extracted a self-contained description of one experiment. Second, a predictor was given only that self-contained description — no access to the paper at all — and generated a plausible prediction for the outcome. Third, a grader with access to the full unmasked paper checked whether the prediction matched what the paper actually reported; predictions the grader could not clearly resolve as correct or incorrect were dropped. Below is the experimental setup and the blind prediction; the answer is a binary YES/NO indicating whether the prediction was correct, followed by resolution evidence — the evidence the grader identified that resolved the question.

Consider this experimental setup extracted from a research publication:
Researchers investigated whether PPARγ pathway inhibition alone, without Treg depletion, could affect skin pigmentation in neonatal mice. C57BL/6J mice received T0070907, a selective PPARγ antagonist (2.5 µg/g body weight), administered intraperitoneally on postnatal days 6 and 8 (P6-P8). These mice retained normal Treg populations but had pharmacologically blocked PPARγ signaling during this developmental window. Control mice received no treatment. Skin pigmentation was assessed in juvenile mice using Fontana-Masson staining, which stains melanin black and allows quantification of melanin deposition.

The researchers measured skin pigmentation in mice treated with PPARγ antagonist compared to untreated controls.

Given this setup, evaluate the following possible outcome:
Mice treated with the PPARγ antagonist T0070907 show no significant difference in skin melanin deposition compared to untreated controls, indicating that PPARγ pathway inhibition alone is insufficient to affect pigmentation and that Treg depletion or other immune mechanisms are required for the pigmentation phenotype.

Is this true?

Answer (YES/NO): NO